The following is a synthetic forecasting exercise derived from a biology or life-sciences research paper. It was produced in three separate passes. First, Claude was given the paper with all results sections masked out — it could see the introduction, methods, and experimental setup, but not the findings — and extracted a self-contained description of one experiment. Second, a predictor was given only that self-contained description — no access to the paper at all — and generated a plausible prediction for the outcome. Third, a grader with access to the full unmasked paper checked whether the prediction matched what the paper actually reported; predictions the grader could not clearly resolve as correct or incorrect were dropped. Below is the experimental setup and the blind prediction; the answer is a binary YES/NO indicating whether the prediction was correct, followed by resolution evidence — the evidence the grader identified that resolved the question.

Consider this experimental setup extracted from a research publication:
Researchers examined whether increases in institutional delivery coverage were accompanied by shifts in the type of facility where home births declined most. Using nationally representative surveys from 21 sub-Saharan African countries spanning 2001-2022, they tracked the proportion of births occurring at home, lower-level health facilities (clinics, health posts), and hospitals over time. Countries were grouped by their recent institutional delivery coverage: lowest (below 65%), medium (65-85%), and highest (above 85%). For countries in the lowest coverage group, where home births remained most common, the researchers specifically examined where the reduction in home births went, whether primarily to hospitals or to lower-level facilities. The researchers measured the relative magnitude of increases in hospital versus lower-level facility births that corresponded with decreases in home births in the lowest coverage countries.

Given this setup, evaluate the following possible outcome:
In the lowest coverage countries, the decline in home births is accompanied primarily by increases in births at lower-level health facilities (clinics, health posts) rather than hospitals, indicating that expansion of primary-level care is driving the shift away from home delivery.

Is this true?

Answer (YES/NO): YES